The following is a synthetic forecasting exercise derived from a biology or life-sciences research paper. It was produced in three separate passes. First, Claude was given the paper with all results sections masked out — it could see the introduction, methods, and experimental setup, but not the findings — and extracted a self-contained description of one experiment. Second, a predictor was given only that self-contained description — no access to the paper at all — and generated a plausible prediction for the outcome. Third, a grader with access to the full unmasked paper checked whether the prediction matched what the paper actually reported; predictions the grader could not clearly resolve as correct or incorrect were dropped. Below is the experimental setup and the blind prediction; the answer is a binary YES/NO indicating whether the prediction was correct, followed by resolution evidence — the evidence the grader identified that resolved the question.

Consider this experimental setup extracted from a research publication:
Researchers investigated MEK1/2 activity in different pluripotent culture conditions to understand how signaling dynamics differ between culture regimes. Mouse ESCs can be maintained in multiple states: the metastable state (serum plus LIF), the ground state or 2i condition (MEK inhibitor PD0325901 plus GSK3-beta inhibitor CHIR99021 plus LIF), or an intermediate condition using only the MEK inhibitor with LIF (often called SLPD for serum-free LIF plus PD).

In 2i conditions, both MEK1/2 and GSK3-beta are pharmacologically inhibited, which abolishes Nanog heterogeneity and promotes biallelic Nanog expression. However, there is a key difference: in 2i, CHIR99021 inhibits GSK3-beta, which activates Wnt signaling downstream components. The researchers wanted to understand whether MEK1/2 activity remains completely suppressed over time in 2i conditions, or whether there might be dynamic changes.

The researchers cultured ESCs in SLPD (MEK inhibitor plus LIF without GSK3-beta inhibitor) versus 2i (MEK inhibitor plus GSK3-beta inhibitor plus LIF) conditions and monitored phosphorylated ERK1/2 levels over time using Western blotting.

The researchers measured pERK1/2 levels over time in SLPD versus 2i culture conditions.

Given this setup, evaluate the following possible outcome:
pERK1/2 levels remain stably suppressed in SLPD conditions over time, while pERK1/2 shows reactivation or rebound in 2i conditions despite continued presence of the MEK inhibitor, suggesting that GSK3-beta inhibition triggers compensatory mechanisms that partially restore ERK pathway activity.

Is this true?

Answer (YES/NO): YES